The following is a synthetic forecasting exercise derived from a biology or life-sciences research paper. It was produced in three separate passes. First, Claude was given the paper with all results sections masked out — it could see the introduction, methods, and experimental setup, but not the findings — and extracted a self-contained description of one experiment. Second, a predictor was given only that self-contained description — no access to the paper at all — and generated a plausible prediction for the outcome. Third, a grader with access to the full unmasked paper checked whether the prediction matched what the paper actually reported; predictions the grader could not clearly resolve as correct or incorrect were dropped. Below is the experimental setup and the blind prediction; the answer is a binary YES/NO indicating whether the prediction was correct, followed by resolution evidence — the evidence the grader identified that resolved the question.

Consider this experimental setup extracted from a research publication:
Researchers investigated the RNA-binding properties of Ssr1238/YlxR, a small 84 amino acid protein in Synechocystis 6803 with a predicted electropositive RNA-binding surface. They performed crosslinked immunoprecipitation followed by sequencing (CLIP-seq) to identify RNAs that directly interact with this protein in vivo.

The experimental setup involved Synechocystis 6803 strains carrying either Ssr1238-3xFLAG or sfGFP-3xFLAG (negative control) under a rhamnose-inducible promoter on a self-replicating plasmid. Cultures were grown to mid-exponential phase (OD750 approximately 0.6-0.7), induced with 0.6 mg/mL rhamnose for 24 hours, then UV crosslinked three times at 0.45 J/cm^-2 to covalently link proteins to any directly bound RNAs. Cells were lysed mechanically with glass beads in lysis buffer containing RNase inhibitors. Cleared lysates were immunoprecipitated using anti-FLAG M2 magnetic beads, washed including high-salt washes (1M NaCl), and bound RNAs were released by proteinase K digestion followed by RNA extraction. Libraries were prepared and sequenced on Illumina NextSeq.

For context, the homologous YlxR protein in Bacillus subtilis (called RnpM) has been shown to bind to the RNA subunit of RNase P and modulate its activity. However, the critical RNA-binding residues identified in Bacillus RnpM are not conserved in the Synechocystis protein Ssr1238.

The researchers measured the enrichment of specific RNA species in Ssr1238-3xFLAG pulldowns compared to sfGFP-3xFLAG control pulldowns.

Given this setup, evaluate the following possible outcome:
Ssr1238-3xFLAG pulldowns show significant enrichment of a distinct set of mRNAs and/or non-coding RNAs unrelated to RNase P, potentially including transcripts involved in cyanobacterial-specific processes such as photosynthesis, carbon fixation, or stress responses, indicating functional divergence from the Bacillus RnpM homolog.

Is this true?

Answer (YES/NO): NO